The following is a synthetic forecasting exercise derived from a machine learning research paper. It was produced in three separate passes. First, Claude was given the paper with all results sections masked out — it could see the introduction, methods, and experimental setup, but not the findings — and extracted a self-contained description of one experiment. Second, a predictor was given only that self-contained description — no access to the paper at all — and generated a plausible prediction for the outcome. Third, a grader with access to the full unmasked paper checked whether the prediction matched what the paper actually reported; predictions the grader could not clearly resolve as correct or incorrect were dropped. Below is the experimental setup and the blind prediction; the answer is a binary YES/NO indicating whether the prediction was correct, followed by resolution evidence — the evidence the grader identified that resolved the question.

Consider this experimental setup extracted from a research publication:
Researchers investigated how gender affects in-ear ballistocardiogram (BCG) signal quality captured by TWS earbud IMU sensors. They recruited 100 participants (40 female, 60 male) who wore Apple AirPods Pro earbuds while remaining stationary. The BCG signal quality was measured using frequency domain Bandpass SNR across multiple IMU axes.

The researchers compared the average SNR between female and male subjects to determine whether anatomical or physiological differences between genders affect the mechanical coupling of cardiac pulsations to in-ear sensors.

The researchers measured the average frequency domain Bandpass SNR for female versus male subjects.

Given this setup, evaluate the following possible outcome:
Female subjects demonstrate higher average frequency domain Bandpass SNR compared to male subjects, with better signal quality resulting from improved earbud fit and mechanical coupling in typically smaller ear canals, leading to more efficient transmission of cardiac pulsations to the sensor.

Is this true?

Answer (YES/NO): NO